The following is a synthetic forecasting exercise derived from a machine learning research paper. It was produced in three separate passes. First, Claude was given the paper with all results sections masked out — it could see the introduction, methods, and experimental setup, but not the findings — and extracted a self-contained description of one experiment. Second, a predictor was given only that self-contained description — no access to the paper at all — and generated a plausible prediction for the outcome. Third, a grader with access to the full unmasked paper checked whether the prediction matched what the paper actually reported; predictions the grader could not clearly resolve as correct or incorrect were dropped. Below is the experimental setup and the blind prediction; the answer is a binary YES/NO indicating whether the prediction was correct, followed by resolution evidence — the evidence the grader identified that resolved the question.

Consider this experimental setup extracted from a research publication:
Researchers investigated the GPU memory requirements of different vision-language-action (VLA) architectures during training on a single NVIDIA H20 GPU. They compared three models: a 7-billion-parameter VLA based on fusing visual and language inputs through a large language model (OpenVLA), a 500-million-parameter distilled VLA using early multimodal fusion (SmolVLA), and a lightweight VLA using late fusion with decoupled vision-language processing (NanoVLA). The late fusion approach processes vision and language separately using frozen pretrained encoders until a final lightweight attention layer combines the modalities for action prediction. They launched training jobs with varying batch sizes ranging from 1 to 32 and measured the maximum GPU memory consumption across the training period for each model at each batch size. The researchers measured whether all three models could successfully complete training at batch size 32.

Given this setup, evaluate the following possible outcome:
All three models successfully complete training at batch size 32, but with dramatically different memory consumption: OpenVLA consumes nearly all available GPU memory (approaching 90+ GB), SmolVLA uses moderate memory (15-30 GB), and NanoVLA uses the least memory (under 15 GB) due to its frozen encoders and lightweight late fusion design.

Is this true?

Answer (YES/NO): NO